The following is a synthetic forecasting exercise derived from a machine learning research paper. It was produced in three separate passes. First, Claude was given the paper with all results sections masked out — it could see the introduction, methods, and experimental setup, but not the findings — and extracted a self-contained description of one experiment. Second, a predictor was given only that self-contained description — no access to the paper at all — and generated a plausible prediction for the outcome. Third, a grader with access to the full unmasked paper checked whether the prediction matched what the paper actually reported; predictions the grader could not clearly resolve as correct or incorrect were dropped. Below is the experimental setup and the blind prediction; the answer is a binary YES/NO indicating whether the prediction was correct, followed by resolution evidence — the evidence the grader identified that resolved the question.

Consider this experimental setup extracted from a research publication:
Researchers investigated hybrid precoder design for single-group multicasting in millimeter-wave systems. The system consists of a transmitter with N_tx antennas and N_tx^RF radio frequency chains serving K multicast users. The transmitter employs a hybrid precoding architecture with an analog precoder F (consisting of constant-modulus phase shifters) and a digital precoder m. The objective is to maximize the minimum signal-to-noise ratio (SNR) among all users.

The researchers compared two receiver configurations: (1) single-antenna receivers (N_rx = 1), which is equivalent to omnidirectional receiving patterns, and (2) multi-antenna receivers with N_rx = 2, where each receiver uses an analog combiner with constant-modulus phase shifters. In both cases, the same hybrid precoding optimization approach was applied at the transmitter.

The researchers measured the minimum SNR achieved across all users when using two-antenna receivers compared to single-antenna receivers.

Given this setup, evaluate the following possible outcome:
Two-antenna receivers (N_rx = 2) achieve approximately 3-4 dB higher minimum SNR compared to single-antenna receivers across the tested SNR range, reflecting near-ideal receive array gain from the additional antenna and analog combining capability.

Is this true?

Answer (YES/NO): NO